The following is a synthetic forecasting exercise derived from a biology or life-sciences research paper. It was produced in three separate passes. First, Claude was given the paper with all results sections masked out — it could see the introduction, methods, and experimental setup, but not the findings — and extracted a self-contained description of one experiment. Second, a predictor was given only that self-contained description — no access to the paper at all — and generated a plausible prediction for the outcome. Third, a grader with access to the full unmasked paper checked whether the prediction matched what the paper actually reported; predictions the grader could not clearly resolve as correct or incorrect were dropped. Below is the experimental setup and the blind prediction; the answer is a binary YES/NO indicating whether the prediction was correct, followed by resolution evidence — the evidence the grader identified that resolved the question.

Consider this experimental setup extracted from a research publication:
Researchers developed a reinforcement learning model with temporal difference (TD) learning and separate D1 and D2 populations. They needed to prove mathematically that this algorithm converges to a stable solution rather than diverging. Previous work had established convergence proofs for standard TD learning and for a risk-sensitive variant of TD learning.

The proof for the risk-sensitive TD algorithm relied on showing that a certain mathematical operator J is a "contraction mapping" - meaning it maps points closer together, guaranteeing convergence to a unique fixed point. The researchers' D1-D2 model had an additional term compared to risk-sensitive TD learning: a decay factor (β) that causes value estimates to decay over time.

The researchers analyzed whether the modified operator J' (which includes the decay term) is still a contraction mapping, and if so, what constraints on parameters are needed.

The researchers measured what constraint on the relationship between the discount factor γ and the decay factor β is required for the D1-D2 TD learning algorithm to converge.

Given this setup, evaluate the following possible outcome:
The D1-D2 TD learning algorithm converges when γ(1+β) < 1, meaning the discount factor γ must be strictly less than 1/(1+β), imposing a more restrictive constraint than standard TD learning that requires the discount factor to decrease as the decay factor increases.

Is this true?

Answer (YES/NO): NO